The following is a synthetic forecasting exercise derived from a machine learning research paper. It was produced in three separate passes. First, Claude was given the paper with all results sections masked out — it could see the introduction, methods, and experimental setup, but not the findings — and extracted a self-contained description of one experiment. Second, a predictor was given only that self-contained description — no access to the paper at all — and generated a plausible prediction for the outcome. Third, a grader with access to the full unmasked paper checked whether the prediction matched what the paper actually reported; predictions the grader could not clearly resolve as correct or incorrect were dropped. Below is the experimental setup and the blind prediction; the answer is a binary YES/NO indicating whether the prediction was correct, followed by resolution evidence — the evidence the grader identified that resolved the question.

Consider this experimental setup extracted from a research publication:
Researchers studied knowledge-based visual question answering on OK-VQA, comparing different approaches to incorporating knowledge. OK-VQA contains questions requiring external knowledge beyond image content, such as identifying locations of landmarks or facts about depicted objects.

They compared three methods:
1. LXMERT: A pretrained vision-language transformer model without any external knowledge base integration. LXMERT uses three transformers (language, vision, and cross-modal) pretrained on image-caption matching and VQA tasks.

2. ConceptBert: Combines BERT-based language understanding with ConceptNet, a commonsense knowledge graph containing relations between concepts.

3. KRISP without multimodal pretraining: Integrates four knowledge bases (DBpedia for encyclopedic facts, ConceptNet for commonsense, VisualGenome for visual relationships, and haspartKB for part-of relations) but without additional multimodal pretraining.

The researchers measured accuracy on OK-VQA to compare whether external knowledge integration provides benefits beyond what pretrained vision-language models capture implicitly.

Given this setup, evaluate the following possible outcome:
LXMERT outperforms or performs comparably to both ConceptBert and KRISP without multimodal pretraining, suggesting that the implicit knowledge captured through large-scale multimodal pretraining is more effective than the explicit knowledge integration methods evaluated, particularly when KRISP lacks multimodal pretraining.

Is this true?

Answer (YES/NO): NO